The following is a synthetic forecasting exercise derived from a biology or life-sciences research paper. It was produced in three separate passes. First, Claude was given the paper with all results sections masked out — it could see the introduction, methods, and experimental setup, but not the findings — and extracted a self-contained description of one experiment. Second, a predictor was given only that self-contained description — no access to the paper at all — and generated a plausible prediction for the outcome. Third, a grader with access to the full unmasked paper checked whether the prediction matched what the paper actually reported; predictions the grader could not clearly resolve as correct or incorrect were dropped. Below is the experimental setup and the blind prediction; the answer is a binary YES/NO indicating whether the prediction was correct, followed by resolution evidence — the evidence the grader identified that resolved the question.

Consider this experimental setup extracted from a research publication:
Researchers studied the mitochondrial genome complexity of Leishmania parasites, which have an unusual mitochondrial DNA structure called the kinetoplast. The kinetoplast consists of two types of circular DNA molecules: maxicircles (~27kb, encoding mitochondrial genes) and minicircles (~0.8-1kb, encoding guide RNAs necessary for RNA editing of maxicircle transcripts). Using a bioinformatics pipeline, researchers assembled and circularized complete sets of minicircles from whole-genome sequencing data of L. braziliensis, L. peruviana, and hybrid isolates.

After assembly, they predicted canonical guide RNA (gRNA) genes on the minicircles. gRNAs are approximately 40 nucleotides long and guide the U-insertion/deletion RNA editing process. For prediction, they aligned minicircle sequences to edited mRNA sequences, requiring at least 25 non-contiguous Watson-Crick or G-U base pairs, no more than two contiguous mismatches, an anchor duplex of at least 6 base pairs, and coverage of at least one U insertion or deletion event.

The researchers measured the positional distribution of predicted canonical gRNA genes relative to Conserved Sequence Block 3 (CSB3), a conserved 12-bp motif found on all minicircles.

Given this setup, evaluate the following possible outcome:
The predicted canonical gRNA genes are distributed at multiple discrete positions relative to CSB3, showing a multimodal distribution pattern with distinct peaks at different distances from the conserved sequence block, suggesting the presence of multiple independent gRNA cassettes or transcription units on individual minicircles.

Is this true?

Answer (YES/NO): NO